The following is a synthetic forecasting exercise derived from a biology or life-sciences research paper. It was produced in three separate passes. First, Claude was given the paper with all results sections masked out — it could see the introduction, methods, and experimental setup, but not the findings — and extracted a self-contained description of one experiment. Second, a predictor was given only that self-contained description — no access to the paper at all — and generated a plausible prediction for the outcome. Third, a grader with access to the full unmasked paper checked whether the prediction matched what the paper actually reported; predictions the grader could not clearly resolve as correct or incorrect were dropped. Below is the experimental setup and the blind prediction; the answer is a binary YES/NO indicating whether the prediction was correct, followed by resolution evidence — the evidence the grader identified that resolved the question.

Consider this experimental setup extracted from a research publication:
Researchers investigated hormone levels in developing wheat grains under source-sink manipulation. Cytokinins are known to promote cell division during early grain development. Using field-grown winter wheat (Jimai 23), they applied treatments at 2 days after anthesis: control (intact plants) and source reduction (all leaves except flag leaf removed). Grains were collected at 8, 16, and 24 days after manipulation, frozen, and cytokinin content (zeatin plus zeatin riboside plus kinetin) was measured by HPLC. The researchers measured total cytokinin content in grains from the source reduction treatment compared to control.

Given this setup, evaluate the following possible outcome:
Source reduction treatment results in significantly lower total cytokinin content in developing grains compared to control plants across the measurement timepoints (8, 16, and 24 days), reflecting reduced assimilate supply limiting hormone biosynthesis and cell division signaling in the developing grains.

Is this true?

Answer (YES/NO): NO